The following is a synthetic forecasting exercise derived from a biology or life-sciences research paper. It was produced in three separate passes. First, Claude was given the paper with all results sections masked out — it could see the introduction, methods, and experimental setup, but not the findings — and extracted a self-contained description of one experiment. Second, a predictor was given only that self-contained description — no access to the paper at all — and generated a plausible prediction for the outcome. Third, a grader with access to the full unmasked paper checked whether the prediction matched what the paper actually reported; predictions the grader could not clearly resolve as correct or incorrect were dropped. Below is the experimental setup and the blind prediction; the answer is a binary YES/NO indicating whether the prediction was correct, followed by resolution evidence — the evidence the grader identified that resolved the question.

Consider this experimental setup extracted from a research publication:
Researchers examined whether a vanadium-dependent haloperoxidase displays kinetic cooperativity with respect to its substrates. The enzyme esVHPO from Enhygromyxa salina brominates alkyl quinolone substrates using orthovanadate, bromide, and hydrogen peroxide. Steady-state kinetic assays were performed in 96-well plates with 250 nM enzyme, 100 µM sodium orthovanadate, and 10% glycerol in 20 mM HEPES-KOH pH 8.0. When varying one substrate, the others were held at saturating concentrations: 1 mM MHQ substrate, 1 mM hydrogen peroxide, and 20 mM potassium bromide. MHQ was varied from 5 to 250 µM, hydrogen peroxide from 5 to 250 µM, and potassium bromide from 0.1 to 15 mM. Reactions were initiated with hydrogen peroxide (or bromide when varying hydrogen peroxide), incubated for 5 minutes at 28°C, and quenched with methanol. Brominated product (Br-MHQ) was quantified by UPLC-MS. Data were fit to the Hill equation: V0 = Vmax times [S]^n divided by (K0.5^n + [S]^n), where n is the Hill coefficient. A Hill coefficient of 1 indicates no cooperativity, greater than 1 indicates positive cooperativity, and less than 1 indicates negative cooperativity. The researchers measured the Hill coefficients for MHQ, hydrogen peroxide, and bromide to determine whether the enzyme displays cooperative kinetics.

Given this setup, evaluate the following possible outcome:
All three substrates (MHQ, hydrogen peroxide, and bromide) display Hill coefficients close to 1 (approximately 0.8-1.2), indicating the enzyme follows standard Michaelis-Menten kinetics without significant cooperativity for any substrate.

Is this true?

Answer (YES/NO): NO